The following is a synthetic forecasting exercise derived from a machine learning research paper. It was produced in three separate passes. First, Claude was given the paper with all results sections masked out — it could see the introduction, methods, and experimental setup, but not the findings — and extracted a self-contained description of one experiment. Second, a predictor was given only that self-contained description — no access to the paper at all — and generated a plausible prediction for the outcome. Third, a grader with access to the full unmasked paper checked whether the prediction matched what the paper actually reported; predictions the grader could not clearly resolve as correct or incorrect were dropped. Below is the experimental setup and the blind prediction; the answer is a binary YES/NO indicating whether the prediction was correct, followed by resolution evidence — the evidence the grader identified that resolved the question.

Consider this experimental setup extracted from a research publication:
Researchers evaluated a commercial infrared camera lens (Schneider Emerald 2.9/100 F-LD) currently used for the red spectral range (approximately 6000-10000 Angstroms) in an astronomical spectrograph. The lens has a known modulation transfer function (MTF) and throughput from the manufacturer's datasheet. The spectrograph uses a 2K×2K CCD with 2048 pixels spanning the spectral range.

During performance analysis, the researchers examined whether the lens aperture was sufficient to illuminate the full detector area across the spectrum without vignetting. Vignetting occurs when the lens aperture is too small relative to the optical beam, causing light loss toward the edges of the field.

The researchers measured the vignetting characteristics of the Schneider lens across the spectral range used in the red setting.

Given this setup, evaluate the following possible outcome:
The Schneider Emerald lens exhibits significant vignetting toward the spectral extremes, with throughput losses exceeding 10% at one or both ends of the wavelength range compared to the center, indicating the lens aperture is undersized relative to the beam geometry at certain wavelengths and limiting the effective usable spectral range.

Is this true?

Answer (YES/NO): YES